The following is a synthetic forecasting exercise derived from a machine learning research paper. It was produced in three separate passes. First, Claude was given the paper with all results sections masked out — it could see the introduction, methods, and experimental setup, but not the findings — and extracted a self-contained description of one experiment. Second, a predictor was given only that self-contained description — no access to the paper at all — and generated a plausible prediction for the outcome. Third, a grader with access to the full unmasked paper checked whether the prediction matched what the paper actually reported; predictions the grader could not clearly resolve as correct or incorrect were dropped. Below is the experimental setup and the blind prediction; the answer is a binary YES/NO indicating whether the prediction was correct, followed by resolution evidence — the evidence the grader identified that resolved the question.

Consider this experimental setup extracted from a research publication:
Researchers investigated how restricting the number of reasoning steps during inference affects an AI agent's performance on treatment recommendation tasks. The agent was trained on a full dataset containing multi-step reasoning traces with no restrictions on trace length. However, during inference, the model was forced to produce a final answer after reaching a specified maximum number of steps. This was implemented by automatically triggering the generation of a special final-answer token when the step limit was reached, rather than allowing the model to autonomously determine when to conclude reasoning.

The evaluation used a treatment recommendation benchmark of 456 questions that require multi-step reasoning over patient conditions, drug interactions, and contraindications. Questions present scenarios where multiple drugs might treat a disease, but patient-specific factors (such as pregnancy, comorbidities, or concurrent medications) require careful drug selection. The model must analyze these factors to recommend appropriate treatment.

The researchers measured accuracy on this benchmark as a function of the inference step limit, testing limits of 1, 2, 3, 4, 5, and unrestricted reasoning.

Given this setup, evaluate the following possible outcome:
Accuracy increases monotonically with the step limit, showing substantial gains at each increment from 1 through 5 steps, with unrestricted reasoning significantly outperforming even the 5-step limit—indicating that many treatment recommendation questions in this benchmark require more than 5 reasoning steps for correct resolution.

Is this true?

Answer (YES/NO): NO